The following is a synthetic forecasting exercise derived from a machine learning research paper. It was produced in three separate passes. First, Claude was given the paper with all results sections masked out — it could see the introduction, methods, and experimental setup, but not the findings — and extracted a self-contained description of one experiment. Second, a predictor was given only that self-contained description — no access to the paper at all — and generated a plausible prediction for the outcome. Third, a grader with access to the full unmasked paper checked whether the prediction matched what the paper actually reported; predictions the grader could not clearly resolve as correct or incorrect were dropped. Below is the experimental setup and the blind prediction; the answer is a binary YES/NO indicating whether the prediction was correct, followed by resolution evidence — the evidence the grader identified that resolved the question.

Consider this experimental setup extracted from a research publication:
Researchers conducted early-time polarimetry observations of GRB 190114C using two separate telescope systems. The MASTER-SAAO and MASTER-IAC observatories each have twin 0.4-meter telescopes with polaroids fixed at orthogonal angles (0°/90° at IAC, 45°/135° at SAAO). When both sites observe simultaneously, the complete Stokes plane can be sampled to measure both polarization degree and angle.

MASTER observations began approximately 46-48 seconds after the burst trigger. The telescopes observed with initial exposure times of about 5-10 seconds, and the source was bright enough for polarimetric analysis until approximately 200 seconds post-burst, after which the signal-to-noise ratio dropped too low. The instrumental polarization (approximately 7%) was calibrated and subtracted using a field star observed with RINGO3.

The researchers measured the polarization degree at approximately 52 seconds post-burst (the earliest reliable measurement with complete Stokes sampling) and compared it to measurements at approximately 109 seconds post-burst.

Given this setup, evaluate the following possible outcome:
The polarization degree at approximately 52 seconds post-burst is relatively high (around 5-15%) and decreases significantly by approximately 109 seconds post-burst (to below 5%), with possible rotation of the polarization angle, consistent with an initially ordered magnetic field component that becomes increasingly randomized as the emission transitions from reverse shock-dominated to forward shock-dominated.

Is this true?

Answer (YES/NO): NO